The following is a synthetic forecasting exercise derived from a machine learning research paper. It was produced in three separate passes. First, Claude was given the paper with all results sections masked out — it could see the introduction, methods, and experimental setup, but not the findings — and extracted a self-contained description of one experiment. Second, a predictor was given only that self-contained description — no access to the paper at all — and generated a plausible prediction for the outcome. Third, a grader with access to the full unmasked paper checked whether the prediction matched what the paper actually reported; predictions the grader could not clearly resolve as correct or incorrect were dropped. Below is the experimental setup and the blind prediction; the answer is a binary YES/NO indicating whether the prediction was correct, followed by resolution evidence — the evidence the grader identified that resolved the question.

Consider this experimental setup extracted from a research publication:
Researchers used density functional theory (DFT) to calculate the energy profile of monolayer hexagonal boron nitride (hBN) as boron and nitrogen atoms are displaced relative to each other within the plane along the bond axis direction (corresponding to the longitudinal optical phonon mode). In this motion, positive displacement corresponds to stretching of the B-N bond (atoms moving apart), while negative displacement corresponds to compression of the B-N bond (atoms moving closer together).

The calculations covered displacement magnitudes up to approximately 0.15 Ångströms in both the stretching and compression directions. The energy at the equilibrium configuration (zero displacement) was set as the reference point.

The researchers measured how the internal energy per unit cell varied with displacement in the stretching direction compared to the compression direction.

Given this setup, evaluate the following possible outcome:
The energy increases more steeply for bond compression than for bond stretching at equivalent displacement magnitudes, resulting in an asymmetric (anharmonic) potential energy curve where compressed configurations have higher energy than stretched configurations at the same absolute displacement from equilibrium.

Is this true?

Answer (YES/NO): YES